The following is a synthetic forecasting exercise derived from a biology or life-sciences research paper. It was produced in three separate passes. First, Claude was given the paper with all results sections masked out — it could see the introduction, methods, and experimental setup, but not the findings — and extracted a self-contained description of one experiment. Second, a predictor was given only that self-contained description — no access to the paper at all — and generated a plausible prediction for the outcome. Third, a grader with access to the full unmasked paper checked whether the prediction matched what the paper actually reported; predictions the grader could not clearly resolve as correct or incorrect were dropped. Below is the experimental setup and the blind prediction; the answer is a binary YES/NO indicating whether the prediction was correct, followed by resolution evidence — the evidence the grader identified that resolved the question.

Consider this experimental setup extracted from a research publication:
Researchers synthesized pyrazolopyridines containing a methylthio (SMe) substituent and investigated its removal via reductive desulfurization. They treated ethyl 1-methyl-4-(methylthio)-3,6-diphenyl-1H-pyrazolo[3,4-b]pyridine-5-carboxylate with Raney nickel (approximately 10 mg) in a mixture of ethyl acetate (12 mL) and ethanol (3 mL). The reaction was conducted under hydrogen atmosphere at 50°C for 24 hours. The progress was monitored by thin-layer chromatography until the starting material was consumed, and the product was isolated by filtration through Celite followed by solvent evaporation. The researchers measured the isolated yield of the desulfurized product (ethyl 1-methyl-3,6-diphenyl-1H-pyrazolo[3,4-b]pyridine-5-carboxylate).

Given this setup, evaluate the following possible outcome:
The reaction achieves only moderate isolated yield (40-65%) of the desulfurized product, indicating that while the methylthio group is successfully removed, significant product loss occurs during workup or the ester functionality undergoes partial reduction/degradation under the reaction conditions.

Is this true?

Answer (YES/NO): NO